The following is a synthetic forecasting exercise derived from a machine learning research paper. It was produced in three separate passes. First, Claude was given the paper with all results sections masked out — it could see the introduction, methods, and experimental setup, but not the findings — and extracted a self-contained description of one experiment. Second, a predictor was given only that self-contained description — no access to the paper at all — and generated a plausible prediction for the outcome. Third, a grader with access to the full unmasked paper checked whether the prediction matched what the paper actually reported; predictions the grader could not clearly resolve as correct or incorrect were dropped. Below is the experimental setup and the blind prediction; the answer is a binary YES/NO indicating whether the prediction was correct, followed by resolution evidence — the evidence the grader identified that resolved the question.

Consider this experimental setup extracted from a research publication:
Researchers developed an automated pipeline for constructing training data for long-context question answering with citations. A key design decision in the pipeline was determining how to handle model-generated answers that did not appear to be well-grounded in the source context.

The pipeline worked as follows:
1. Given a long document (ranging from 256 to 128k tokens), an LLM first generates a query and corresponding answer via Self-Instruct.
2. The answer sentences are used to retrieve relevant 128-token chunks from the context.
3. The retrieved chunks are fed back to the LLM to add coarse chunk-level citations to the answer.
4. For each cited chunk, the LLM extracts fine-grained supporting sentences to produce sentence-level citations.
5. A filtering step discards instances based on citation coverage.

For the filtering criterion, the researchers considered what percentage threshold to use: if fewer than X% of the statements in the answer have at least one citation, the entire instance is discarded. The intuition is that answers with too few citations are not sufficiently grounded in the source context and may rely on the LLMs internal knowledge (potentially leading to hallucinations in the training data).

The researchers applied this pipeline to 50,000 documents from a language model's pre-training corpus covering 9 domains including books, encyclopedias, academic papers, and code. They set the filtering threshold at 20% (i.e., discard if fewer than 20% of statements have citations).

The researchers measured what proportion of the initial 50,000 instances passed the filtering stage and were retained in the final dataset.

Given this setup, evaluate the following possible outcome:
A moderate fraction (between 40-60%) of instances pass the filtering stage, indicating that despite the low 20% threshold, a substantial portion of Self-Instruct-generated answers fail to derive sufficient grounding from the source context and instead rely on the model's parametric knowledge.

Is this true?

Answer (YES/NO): NO